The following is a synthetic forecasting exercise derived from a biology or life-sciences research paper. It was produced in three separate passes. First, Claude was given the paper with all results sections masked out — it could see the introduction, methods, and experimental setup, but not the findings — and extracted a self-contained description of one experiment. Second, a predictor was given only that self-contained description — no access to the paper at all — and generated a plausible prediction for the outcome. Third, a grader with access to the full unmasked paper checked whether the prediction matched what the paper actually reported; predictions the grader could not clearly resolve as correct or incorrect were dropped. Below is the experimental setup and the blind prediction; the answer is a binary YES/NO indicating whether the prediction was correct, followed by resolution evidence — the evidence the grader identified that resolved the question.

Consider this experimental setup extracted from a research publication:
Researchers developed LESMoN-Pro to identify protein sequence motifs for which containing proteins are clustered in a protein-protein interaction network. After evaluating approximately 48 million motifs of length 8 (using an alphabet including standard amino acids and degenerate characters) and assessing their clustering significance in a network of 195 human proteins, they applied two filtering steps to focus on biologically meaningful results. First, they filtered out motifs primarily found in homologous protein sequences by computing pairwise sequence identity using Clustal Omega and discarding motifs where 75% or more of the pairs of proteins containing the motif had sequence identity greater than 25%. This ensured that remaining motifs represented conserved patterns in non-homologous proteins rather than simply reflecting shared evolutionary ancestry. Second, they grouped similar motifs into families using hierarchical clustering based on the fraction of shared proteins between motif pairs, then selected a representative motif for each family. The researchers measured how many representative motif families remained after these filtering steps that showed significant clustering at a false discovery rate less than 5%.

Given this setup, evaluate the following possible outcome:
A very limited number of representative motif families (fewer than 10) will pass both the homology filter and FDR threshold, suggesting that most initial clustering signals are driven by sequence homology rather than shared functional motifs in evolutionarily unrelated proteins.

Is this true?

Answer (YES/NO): YES